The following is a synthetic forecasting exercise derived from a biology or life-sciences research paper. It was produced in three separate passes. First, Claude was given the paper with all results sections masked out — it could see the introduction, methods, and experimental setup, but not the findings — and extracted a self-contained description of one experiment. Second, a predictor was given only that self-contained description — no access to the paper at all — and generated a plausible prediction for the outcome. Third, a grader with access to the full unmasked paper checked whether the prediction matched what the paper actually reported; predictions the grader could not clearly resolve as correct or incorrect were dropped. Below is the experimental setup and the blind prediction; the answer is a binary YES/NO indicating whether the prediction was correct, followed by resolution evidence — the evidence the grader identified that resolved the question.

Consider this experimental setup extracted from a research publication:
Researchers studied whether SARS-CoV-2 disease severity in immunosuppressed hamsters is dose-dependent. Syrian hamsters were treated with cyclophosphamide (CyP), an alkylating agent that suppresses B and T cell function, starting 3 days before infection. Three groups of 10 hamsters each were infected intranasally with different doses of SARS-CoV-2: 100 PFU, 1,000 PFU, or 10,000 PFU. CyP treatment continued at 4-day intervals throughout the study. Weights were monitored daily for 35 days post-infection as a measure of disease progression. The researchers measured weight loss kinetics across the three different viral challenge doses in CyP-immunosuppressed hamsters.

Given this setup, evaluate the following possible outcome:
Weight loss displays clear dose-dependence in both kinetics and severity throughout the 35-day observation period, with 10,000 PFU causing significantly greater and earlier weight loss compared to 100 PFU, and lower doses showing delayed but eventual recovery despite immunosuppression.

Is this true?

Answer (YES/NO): NO